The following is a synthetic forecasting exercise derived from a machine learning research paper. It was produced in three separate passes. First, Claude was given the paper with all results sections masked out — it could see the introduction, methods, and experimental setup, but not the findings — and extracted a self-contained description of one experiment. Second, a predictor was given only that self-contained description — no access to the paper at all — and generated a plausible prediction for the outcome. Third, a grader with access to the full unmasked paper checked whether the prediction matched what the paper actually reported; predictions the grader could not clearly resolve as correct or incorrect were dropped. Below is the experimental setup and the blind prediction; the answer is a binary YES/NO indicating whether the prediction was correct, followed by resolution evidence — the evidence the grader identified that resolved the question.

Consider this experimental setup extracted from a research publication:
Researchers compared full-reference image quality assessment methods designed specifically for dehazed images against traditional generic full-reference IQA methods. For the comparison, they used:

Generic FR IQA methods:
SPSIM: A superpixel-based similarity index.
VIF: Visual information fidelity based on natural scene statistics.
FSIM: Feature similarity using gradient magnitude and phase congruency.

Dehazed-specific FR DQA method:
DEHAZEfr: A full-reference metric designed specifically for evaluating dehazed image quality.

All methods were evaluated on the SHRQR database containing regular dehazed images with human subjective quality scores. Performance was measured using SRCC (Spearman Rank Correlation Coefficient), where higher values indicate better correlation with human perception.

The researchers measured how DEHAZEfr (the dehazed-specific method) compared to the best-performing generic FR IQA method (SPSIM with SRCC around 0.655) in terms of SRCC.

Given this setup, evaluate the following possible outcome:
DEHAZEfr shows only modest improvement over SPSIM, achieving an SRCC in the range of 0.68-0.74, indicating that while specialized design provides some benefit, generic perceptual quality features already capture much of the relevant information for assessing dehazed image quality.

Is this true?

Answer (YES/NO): NO